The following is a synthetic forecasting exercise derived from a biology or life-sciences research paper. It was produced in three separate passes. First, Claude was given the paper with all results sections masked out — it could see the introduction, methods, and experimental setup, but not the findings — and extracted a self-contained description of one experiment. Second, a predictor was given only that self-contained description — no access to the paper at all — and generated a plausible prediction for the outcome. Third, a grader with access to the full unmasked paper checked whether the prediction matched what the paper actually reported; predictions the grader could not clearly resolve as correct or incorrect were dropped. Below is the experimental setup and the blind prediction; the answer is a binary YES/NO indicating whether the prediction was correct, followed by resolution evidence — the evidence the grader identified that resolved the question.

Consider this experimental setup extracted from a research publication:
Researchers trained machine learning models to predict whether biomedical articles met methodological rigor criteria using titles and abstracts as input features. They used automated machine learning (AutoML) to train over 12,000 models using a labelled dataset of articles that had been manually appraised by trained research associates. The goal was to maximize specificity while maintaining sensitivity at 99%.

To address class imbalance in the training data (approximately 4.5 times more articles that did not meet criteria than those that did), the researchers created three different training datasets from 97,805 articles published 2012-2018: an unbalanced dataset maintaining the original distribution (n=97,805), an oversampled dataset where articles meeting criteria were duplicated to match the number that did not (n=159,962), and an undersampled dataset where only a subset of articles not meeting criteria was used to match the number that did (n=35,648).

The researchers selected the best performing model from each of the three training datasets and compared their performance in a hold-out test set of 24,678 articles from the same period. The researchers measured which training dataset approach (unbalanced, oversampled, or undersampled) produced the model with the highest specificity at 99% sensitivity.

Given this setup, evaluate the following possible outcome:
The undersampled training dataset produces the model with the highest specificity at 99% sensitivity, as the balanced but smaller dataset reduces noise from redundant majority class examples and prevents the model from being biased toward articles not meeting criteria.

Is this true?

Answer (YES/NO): NO